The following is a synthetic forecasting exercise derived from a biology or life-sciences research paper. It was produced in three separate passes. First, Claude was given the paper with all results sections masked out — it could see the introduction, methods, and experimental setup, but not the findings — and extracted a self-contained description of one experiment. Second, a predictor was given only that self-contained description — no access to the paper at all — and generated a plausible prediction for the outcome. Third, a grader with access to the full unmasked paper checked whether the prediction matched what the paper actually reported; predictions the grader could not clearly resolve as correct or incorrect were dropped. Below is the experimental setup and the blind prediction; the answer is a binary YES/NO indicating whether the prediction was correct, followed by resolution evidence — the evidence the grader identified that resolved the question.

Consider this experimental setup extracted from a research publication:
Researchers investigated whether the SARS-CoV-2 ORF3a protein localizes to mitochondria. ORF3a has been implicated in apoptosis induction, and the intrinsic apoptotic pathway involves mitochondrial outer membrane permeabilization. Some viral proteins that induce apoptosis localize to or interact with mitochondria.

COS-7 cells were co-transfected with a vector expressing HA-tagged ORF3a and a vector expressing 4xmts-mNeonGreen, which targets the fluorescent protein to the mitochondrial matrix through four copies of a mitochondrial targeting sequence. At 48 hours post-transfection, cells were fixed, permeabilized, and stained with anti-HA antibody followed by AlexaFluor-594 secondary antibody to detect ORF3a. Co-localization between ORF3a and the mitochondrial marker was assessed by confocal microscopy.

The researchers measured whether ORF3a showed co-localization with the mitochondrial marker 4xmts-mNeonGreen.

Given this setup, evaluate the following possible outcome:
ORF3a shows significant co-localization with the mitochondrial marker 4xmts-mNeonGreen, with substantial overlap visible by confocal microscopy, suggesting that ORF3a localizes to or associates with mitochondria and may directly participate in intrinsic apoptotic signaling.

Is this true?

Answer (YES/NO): NO